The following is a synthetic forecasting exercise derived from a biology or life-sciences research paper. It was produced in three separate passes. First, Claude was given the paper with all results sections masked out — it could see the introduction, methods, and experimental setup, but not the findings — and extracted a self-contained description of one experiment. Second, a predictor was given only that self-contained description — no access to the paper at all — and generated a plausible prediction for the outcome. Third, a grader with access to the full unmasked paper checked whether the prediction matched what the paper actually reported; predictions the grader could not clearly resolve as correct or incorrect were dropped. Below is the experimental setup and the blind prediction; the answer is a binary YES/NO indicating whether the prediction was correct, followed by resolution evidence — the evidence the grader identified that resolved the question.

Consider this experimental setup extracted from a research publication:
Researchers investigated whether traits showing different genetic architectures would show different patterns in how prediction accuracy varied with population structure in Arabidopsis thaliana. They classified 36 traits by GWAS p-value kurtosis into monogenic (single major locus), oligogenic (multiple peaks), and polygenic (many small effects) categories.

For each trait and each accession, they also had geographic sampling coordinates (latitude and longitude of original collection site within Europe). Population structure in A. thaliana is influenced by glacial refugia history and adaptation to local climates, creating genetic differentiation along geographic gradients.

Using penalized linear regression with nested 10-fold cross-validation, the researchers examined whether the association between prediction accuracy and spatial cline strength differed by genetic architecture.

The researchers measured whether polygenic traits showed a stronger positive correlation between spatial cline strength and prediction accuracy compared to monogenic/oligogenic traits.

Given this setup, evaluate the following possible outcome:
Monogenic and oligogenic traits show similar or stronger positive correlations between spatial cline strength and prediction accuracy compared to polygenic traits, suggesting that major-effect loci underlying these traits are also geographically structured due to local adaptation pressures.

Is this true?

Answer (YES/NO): NO